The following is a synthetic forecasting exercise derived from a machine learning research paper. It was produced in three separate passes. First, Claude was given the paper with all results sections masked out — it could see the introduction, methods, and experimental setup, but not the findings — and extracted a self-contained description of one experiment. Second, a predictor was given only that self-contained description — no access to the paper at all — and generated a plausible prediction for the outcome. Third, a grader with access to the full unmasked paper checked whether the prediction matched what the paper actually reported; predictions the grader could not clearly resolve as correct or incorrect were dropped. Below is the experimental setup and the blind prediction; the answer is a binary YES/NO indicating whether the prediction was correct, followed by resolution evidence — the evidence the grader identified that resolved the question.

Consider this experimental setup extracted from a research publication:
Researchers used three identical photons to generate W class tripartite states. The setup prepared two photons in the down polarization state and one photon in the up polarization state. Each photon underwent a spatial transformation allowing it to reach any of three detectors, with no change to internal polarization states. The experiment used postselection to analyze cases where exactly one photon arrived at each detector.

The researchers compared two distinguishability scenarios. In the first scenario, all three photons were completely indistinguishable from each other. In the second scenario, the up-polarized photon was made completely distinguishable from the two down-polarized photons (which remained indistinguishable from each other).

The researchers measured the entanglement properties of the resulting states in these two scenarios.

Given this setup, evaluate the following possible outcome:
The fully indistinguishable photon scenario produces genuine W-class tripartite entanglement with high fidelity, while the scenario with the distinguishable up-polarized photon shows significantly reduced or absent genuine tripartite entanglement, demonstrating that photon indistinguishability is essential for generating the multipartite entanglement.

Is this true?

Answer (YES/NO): YES